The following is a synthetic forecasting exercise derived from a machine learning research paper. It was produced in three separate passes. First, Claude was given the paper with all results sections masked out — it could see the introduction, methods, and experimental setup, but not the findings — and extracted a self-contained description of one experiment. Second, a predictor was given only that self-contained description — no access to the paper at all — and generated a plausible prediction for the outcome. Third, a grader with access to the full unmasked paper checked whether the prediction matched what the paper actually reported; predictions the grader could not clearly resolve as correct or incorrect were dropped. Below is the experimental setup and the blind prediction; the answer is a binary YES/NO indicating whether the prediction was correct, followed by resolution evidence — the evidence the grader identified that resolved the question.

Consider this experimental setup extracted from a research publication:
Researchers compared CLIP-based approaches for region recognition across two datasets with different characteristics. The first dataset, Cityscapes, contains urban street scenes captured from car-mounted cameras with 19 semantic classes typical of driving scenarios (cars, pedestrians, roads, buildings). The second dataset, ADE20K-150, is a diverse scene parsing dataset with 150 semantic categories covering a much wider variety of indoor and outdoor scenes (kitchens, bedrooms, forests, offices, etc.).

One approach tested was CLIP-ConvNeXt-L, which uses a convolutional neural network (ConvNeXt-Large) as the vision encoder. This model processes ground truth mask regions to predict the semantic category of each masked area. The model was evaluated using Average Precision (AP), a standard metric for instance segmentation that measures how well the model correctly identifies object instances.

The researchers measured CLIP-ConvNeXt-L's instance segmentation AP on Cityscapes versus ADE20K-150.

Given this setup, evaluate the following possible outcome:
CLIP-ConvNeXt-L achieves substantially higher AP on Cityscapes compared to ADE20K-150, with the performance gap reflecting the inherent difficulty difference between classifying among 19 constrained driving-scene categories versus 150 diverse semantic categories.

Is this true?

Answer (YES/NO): NO